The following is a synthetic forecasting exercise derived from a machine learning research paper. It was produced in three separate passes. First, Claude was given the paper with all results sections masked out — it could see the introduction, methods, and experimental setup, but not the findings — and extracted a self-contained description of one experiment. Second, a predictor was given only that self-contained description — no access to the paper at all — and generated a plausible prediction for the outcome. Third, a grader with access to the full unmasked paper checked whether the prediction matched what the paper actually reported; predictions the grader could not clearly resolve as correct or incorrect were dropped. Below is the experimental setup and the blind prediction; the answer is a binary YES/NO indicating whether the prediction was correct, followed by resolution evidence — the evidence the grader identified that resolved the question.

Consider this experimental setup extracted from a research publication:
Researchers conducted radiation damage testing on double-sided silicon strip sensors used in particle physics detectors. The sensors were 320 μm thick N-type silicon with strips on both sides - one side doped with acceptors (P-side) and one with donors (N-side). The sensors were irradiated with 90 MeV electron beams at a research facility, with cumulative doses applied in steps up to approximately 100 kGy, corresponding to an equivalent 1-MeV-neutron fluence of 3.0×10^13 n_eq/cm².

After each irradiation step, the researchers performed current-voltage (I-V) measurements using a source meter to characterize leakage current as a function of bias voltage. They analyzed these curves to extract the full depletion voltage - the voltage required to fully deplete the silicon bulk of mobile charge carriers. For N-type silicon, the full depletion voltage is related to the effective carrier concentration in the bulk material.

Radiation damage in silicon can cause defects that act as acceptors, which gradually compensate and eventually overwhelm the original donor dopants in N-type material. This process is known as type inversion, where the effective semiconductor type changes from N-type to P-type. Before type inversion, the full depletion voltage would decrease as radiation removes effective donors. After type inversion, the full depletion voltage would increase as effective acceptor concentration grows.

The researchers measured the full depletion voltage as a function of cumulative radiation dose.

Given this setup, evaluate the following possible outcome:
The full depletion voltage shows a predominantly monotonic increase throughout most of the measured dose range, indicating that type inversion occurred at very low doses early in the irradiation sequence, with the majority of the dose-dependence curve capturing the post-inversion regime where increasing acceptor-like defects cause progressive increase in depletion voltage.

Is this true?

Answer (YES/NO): NO